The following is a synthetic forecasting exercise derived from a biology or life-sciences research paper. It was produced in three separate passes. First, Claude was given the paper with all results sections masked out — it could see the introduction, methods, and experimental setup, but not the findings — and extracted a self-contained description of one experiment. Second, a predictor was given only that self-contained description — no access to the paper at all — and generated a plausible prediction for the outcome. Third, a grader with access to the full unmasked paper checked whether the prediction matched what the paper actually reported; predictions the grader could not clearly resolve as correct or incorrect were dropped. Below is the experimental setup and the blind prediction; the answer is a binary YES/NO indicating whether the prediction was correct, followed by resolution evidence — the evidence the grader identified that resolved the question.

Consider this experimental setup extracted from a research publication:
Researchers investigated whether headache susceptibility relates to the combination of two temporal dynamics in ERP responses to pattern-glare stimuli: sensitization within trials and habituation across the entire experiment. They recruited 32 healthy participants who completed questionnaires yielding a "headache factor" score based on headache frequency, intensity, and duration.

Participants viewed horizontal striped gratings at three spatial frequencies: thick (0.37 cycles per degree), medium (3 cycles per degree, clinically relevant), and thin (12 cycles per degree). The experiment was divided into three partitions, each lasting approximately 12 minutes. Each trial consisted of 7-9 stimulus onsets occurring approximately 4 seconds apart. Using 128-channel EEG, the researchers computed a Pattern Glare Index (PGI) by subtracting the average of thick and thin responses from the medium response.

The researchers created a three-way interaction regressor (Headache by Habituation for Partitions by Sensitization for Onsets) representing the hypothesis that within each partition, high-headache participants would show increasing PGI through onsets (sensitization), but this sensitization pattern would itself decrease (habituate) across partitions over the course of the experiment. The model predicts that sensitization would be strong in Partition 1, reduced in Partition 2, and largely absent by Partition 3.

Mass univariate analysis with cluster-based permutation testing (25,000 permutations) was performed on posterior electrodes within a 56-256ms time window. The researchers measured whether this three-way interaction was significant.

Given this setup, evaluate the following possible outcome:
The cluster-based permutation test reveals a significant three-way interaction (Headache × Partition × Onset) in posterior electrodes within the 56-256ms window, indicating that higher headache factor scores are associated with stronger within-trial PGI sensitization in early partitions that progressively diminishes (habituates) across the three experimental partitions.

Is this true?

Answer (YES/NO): YES